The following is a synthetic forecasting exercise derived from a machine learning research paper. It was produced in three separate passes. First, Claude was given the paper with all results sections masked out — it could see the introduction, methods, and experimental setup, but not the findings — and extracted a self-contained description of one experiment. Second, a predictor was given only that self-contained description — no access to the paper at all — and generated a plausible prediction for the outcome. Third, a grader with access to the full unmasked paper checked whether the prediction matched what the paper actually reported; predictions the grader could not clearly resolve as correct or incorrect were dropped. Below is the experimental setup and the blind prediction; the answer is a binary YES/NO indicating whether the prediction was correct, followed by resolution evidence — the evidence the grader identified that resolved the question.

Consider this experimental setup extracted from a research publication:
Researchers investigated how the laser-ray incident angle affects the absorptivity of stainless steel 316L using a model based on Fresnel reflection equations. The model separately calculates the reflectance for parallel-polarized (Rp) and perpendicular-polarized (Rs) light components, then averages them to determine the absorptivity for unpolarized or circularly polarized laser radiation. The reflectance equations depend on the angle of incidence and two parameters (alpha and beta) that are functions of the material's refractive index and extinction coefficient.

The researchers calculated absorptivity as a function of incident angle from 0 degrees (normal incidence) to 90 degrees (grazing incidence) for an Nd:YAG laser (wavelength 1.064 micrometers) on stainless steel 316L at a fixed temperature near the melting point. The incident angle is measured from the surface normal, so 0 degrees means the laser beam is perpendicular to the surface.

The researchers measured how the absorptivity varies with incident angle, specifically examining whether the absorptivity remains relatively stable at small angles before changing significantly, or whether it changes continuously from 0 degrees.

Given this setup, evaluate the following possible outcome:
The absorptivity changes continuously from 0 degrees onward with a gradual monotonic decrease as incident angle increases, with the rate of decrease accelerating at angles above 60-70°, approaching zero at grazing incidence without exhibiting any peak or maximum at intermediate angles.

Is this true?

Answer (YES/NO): NO